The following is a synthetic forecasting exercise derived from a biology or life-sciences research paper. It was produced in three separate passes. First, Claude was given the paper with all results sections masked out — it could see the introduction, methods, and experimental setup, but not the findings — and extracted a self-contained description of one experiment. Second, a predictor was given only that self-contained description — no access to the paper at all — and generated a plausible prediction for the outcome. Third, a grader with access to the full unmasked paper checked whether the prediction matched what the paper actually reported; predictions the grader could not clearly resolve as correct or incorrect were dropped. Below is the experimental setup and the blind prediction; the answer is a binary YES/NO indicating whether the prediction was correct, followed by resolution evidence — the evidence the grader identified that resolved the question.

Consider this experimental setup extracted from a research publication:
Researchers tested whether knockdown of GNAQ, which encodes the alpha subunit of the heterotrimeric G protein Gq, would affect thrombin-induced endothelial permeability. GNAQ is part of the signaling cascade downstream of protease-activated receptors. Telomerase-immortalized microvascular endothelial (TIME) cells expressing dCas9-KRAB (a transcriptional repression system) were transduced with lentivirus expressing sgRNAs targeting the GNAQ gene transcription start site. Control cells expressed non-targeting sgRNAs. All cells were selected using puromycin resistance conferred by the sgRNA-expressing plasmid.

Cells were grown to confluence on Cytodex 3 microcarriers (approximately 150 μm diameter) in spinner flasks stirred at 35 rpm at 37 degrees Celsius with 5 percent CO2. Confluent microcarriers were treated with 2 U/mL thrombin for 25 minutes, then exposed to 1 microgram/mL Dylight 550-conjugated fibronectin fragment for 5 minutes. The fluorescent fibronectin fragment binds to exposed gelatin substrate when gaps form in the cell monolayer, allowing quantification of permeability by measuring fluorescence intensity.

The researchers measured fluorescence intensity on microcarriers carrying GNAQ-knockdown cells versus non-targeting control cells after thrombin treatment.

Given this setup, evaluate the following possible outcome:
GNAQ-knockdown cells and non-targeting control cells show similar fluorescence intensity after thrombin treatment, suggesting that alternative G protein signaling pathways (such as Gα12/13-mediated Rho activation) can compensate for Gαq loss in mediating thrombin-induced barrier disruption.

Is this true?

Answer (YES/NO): YES